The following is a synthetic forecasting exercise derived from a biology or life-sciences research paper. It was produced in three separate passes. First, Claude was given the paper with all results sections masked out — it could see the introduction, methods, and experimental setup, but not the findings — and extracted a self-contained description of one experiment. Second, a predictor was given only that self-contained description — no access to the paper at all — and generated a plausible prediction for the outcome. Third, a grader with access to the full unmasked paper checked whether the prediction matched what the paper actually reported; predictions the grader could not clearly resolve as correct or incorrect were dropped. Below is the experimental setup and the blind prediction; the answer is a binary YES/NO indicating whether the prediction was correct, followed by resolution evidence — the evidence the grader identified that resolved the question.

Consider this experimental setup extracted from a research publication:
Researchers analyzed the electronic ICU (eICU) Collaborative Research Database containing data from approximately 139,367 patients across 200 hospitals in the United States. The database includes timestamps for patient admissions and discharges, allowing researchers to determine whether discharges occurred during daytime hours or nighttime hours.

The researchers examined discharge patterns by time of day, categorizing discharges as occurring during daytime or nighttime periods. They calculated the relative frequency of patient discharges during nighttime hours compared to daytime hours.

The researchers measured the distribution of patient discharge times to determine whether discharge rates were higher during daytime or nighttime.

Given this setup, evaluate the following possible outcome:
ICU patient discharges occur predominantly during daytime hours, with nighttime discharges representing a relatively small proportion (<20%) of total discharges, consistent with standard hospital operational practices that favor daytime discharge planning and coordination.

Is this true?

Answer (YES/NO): NO